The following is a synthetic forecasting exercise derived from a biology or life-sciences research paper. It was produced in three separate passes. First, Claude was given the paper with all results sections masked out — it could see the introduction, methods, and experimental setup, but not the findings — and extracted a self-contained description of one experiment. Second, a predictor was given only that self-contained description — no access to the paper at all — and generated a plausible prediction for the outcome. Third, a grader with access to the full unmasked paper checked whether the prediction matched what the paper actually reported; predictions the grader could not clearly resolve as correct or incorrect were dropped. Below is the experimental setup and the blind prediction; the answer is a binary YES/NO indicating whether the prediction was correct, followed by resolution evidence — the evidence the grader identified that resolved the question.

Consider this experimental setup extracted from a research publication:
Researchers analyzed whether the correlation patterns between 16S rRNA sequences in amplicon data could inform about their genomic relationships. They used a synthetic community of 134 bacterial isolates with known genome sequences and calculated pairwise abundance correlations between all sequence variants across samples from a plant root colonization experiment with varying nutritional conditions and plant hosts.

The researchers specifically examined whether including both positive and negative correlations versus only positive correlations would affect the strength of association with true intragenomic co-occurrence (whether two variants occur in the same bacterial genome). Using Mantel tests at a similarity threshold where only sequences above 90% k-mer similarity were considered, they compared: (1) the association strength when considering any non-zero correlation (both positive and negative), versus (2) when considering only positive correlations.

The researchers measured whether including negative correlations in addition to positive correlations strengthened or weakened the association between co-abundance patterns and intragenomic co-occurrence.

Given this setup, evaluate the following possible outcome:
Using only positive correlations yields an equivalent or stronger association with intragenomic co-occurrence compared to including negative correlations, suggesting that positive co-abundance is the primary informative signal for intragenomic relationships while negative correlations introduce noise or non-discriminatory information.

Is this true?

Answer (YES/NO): NO